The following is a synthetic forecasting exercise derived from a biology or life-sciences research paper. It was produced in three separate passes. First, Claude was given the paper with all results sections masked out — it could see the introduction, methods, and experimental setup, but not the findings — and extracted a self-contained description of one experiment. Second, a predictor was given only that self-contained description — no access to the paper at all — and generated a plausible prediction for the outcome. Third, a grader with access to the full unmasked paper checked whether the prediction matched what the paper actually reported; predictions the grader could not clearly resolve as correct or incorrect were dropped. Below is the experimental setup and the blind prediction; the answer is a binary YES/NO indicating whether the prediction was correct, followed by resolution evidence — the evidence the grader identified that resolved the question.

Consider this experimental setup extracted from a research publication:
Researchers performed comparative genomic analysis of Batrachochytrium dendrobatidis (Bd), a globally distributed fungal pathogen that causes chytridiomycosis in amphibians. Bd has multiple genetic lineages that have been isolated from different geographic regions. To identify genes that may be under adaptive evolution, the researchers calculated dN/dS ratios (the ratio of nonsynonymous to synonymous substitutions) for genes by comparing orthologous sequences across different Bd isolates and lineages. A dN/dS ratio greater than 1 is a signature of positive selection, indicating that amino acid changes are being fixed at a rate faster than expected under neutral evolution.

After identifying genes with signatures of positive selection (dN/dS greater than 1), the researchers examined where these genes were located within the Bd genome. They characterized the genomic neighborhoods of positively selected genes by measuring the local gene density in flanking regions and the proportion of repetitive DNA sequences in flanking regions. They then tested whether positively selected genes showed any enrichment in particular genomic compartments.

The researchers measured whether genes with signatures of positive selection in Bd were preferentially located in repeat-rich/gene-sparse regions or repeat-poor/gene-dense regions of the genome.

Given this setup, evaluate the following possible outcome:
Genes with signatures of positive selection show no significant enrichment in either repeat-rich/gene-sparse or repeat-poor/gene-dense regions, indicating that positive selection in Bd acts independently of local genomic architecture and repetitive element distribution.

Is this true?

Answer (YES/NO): NO